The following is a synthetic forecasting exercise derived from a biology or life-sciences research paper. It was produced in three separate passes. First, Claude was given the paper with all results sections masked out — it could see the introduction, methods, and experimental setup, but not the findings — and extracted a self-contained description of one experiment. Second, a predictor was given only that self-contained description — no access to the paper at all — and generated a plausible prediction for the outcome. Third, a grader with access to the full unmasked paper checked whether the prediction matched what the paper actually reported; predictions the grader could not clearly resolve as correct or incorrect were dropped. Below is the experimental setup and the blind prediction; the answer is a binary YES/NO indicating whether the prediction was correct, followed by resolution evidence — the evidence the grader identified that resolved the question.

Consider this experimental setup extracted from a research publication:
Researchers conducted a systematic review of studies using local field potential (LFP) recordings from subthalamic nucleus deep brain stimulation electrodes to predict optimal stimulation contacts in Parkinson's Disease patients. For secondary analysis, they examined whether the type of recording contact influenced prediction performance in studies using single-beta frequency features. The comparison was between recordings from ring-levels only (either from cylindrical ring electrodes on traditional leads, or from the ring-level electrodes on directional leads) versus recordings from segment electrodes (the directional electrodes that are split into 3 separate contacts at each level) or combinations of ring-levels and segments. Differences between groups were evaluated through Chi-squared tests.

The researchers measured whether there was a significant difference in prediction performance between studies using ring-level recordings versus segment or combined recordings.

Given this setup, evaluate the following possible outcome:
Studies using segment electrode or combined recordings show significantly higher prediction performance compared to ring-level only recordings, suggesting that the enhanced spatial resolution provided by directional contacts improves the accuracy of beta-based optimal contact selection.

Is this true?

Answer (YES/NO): NO